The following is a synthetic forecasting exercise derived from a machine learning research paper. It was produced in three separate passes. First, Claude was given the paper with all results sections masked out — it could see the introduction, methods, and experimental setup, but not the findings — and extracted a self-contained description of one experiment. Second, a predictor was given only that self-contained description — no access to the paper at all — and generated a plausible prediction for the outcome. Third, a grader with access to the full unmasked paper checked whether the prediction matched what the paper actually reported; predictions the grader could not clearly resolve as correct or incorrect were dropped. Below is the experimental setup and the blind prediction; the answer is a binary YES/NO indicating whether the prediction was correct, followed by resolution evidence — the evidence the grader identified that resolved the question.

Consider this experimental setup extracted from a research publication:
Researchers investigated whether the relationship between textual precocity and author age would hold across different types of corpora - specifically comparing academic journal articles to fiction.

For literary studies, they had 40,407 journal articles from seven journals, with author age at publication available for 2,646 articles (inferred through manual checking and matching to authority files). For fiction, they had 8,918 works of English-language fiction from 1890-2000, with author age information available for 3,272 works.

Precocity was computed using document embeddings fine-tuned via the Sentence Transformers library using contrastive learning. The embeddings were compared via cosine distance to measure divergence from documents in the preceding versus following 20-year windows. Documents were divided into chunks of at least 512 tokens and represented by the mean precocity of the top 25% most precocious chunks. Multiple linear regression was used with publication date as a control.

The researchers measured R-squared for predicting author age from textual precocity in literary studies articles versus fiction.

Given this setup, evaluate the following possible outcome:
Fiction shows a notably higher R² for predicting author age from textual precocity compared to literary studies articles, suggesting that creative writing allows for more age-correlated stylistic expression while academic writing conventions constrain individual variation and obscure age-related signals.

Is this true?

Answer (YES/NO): YES